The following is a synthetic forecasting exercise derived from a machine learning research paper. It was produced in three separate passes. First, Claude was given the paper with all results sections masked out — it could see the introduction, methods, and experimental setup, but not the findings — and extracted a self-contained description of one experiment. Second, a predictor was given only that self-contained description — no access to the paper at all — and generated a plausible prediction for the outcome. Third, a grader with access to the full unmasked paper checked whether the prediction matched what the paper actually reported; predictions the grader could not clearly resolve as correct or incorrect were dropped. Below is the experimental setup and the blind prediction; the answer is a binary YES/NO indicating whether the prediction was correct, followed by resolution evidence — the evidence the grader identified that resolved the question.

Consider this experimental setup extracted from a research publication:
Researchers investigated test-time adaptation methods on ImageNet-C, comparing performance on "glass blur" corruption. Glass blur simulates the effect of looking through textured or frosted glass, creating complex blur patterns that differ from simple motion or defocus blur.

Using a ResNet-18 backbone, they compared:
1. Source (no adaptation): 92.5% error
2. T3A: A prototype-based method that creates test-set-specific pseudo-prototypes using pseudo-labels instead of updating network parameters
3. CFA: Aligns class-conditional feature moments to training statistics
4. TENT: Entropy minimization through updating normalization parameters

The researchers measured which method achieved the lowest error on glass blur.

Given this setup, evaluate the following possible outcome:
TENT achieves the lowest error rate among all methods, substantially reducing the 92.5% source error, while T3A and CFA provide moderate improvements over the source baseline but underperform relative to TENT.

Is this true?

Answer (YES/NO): NO